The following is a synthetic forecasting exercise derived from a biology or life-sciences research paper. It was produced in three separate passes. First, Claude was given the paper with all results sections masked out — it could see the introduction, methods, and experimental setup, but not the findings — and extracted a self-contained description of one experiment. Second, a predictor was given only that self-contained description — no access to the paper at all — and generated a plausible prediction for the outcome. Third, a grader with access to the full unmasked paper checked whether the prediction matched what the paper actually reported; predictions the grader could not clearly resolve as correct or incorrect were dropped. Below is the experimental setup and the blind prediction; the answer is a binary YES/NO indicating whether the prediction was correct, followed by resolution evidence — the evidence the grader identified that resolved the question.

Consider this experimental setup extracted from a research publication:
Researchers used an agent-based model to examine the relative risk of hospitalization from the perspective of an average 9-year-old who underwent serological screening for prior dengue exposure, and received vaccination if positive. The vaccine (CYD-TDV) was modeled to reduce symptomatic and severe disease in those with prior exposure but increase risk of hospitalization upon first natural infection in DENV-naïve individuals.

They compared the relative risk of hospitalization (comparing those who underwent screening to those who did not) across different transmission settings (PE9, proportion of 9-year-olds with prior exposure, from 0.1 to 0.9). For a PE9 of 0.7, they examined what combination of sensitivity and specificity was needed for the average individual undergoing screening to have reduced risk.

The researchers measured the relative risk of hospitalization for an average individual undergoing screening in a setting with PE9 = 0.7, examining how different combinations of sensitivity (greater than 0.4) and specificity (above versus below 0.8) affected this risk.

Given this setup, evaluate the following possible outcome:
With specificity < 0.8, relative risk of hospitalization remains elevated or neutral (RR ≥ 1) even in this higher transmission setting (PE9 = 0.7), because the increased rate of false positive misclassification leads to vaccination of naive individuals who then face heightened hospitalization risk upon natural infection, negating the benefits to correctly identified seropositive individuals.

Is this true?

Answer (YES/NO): NO